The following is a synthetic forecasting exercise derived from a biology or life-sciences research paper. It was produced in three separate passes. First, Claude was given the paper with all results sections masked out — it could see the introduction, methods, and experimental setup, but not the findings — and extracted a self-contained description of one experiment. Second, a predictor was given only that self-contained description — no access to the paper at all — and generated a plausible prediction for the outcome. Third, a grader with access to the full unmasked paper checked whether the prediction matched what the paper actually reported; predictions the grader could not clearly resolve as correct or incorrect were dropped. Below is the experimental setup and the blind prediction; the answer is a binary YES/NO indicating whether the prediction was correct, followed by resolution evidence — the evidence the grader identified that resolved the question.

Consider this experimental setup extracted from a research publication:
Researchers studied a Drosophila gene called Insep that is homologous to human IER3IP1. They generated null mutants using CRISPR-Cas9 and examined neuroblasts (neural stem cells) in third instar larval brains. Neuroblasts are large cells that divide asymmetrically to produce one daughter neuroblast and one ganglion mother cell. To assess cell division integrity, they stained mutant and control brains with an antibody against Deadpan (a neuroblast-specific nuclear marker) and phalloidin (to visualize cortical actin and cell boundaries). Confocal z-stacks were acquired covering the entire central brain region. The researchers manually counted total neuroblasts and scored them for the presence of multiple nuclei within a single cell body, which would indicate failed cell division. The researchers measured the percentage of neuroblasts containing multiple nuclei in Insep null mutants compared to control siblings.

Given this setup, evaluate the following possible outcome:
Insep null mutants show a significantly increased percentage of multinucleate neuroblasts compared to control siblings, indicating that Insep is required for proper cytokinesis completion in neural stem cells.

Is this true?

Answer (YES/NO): YES